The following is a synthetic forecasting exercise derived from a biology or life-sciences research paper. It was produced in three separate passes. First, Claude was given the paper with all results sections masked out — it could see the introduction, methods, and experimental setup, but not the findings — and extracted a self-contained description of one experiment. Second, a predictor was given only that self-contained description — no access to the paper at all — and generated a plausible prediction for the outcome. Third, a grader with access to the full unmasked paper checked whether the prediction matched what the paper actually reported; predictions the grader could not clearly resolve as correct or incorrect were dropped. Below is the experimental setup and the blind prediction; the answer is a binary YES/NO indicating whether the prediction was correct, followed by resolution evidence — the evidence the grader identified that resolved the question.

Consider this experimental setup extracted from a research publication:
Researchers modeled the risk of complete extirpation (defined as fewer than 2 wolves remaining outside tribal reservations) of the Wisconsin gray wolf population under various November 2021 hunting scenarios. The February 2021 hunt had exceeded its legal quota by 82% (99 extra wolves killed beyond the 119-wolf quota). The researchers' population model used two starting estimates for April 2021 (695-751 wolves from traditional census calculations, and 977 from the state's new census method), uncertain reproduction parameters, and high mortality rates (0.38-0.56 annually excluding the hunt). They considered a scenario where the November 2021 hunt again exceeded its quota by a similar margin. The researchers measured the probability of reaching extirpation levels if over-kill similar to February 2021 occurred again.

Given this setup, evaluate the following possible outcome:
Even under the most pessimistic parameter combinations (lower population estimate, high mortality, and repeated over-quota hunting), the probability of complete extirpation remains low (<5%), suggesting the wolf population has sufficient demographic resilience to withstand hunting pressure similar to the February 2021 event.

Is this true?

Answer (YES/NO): NO